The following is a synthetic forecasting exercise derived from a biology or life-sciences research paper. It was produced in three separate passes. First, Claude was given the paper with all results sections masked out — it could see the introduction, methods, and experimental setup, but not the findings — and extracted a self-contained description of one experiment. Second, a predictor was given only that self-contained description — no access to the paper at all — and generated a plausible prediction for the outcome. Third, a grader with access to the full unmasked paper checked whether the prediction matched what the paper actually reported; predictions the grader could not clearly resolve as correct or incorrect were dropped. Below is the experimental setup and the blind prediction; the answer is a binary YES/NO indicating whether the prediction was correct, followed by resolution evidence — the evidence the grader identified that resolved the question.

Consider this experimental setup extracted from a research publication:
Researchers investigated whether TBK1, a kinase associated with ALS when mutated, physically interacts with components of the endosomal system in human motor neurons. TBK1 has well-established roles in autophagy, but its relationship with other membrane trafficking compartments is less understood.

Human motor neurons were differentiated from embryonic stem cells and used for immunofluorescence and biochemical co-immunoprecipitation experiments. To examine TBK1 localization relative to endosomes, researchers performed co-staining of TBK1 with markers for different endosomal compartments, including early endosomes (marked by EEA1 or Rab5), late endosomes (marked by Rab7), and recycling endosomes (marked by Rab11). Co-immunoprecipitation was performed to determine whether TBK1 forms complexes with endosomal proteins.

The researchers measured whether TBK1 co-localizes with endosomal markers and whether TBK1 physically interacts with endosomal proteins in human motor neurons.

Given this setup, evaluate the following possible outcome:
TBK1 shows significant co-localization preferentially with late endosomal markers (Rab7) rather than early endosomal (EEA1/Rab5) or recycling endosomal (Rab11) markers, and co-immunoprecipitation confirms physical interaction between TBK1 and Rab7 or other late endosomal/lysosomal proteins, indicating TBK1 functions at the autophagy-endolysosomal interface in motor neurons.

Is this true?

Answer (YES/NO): NO